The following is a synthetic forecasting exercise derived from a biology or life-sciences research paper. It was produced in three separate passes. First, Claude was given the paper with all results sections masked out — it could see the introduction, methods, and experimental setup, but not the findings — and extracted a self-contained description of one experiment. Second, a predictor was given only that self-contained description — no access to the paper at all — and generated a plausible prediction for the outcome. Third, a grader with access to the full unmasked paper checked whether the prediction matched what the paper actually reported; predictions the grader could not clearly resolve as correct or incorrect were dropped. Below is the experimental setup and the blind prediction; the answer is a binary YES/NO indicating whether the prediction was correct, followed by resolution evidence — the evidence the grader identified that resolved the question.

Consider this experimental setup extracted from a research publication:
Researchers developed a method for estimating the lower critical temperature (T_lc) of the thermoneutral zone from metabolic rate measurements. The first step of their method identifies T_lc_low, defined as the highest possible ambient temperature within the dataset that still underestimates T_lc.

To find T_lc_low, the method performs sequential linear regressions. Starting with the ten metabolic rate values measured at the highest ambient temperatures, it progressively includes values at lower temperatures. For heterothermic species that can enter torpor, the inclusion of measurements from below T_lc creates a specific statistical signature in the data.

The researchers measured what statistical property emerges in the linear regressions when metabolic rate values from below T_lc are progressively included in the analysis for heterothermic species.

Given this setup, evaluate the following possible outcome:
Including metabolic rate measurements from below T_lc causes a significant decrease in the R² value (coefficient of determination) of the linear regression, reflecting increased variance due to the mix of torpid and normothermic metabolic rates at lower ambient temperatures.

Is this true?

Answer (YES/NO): NO